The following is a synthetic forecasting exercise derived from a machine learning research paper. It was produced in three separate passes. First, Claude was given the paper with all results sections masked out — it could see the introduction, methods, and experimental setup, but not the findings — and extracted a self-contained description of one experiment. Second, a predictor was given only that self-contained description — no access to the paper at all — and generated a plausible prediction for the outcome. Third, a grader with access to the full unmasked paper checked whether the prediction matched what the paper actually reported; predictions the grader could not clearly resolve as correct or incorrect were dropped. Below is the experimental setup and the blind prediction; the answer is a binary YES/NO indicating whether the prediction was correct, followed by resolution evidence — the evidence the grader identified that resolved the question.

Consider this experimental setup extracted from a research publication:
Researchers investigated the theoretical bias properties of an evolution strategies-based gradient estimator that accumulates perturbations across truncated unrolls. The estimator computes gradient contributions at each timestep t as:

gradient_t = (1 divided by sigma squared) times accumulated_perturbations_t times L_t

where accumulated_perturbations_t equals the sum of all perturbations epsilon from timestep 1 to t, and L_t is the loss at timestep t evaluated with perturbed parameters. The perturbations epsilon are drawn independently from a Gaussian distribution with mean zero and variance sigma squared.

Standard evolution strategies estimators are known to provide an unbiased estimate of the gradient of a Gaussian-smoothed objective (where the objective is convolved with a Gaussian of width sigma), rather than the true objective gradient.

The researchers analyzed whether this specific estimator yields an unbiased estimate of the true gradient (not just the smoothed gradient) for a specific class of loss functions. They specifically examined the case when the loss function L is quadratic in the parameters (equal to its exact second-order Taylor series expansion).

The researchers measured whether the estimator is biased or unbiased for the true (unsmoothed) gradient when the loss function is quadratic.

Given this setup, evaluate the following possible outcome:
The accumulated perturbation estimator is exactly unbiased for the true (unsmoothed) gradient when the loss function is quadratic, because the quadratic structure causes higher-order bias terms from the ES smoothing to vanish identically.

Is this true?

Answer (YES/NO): YES